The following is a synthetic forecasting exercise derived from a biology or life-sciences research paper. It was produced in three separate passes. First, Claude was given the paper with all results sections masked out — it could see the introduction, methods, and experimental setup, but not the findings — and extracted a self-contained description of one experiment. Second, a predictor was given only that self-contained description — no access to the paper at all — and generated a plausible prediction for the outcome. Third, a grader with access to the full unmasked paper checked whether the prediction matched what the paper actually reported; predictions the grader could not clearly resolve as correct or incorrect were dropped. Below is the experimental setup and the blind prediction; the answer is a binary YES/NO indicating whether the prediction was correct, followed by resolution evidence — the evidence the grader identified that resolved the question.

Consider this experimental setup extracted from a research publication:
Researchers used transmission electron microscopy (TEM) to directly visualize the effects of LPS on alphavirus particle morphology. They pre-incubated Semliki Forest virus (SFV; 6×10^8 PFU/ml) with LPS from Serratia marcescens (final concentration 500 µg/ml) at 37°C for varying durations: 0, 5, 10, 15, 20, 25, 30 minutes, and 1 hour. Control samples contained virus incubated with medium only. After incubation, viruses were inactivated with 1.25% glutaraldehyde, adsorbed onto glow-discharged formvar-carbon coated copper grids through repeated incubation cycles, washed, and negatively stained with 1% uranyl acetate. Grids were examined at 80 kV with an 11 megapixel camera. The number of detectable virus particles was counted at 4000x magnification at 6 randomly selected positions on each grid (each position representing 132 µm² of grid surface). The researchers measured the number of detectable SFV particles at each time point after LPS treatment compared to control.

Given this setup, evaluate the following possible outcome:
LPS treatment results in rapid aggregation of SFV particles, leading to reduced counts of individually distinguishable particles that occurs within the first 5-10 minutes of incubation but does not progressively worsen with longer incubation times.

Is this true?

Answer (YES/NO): NO